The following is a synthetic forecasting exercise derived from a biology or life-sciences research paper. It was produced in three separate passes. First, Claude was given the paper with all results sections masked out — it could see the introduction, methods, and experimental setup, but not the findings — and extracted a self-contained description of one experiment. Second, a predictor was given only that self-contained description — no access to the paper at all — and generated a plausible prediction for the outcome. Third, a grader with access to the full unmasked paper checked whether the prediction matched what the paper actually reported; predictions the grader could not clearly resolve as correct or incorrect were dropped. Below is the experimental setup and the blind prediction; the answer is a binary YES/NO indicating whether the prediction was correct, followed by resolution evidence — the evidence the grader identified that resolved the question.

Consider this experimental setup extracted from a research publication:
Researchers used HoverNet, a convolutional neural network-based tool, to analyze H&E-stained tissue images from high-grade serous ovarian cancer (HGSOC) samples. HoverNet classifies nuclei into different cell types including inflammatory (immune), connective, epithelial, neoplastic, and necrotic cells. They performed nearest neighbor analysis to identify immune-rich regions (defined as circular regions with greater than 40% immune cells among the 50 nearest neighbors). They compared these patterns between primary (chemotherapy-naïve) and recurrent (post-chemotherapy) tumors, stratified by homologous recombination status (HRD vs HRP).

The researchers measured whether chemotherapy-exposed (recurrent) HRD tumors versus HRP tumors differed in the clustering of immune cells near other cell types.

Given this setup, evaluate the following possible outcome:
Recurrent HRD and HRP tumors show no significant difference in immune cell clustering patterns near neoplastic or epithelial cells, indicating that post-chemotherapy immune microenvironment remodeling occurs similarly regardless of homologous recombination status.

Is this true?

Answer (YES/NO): NO